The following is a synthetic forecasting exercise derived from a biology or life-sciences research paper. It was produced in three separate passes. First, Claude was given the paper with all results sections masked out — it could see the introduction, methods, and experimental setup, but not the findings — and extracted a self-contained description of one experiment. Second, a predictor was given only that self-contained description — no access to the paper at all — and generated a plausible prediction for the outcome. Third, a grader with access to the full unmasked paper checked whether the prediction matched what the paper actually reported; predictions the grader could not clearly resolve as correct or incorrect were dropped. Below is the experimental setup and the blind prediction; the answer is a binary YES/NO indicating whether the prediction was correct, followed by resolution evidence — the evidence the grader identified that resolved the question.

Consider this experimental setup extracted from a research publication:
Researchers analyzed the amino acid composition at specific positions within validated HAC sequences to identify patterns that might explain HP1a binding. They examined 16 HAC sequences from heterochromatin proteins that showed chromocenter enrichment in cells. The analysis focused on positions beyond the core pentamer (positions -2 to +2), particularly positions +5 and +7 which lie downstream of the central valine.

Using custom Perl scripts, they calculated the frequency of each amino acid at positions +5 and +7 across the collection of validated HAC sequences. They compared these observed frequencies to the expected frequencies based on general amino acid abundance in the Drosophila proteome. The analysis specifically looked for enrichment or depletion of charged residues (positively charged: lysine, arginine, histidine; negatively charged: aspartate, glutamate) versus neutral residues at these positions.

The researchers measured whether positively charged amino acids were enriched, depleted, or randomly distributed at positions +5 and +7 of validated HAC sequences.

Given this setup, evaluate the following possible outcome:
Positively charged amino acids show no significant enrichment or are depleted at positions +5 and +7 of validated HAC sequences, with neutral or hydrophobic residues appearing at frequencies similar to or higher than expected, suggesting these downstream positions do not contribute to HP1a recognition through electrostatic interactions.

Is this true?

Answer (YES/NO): YES